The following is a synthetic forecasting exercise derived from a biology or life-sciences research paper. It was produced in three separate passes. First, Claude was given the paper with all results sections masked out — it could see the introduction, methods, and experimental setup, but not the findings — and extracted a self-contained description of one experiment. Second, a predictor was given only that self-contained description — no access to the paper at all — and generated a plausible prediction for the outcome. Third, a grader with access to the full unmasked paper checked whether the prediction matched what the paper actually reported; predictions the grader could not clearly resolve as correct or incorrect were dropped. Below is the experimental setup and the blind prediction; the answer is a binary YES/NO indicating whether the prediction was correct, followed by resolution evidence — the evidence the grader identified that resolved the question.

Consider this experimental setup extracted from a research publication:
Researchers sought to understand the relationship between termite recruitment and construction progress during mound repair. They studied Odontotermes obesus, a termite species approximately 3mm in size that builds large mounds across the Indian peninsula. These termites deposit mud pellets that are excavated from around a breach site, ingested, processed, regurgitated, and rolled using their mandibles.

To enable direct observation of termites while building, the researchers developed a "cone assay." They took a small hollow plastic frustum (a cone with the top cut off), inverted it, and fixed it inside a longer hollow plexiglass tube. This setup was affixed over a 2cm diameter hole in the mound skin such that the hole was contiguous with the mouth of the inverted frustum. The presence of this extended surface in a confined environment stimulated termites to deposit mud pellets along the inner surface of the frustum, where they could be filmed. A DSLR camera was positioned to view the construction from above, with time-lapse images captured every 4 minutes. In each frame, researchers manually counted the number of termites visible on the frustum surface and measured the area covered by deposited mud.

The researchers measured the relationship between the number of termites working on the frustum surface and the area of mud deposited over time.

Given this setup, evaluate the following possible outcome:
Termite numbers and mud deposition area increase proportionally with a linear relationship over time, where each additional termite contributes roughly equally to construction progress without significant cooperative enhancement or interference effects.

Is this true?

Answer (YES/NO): YES